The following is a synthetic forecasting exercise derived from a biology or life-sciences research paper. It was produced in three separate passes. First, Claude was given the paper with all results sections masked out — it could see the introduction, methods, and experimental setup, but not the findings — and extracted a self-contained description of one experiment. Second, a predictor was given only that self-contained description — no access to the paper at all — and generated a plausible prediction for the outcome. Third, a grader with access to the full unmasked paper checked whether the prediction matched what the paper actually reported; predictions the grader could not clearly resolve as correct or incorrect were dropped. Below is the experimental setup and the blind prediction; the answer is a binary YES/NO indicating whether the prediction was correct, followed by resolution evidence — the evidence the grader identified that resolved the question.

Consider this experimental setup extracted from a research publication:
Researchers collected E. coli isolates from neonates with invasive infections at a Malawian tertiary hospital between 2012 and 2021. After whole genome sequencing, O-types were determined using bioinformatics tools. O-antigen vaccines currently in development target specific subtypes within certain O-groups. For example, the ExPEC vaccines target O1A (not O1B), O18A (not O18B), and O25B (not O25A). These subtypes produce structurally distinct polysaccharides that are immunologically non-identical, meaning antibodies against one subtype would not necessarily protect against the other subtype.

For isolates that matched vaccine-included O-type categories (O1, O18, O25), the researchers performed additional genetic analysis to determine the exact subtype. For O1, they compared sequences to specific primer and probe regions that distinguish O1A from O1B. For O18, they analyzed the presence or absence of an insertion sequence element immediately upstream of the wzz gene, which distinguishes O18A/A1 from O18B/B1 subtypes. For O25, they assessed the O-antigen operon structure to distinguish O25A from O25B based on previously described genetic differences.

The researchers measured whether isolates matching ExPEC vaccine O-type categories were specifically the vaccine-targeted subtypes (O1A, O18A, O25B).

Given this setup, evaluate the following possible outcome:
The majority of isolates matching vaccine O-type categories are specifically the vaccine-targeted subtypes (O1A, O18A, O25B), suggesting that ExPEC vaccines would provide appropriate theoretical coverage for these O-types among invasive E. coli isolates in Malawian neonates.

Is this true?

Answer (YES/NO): YES